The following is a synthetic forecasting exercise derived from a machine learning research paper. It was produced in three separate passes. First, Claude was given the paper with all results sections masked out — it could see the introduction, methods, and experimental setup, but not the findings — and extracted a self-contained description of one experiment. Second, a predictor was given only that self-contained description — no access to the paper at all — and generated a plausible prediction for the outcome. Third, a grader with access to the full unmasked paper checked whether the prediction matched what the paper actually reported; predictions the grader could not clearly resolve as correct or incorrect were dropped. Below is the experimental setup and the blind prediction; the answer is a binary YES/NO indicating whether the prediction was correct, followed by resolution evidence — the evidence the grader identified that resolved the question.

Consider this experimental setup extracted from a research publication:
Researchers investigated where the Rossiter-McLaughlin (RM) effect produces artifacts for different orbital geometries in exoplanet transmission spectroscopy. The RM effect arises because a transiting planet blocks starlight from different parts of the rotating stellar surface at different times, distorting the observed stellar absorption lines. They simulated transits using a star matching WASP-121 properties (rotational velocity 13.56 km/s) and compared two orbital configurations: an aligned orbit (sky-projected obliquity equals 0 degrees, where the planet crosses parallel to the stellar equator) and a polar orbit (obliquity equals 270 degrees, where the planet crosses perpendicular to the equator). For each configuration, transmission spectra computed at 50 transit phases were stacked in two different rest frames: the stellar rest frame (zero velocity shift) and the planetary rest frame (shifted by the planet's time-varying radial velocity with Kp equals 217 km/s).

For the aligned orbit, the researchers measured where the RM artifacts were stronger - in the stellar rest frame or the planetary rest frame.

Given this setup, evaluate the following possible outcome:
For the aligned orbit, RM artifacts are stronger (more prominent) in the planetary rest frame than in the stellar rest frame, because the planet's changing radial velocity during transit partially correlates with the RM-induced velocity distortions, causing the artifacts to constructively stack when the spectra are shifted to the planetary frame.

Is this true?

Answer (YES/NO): YES